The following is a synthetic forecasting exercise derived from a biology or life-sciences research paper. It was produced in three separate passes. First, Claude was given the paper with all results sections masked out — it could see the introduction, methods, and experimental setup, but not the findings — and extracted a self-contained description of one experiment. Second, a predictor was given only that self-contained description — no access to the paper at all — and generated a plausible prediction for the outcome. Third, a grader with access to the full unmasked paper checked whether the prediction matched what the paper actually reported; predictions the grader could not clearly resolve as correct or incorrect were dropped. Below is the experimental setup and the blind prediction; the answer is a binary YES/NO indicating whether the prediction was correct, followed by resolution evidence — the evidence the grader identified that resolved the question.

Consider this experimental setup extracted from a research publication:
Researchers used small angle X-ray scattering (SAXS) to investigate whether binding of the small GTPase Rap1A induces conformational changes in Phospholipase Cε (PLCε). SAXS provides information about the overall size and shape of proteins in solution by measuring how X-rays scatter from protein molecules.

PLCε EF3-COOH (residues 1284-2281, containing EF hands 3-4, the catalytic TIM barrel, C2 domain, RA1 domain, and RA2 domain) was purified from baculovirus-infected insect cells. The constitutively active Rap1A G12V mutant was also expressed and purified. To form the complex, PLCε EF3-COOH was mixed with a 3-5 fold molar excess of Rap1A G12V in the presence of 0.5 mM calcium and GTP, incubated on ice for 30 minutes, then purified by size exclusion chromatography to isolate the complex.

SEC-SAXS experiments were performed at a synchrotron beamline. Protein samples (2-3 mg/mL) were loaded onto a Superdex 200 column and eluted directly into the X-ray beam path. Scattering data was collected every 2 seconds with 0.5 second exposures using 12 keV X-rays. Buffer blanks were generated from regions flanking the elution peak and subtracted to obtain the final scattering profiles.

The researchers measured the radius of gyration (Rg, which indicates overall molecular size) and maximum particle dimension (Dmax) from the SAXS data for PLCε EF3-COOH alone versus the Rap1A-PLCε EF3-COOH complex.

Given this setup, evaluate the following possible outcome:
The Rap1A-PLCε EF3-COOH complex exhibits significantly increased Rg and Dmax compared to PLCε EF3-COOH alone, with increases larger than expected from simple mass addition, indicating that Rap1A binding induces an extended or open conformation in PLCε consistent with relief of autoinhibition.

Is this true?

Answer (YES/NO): NO